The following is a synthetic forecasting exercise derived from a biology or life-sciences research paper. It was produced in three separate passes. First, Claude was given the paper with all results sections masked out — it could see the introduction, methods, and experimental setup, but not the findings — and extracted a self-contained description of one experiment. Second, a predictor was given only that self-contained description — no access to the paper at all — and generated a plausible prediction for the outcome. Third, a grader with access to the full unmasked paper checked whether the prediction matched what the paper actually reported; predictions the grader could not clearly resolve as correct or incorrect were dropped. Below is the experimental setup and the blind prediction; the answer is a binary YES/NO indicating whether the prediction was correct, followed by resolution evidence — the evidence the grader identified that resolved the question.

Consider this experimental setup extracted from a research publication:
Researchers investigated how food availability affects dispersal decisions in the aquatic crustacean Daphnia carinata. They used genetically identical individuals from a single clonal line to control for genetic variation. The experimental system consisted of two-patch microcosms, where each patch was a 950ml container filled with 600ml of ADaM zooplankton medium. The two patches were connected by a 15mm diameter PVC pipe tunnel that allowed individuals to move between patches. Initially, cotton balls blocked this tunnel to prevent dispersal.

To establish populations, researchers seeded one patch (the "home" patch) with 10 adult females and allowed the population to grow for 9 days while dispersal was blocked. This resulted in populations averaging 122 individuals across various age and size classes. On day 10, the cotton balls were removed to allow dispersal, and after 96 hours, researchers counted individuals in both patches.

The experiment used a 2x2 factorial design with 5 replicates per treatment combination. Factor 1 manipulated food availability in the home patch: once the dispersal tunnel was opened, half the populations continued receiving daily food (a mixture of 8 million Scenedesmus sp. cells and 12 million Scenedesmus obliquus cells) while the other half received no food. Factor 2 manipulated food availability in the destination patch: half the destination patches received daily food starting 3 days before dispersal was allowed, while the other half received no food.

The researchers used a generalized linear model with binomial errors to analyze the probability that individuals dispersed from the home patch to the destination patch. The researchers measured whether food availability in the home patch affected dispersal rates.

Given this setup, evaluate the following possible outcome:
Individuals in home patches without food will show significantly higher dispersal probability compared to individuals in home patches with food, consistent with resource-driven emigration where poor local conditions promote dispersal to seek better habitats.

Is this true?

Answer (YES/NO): YES